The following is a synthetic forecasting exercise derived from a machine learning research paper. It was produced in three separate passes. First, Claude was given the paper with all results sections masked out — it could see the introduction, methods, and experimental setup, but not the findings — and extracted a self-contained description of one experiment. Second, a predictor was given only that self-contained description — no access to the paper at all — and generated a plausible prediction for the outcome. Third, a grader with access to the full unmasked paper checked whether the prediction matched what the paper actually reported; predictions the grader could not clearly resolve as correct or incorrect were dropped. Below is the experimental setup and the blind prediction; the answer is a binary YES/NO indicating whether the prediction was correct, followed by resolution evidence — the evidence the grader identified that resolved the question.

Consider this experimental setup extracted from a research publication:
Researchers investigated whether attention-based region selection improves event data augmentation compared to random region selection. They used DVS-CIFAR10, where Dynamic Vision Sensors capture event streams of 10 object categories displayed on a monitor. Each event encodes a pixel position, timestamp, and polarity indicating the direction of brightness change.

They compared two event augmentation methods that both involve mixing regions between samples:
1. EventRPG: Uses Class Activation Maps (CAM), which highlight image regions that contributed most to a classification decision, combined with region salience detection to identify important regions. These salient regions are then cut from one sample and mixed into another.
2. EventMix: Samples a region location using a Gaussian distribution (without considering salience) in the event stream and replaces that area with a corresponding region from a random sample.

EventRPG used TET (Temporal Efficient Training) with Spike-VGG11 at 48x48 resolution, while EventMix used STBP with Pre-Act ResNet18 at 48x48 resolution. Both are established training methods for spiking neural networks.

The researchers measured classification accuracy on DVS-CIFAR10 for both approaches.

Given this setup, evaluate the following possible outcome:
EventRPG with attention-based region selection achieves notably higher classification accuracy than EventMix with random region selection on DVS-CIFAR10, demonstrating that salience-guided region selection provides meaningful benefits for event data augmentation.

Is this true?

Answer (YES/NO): NO